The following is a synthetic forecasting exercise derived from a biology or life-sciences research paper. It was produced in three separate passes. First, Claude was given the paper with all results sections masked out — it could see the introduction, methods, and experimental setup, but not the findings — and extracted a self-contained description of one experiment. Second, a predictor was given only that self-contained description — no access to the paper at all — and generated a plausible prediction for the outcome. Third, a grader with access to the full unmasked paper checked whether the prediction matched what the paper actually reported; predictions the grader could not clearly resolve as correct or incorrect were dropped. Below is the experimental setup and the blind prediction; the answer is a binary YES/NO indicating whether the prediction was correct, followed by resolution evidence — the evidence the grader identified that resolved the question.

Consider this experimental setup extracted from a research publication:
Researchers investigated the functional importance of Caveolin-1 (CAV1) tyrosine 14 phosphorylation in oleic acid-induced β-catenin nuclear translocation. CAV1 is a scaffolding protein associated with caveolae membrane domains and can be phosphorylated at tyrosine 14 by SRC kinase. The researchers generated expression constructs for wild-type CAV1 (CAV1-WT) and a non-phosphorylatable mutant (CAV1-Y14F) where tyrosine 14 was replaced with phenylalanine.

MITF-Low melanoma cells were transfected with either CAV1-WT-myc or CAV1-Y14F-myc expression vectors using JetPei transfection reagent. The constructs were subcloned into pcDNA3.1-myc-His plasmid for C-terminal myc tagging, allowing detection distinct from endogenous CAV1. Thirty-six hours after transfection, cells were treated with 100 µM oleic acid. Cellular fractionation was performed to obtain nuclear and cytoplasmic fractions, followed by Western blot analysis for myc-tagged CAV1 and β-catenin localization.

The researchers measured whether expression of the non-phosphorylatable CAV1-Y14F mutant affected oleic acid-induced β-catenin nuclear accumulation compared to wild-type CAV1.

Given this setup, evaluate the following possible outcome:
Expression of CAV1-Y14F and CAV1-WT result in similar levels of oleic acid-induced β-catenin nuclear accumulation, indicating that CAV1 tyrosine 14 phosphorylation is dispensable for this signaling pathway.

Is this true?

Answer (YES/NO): NO